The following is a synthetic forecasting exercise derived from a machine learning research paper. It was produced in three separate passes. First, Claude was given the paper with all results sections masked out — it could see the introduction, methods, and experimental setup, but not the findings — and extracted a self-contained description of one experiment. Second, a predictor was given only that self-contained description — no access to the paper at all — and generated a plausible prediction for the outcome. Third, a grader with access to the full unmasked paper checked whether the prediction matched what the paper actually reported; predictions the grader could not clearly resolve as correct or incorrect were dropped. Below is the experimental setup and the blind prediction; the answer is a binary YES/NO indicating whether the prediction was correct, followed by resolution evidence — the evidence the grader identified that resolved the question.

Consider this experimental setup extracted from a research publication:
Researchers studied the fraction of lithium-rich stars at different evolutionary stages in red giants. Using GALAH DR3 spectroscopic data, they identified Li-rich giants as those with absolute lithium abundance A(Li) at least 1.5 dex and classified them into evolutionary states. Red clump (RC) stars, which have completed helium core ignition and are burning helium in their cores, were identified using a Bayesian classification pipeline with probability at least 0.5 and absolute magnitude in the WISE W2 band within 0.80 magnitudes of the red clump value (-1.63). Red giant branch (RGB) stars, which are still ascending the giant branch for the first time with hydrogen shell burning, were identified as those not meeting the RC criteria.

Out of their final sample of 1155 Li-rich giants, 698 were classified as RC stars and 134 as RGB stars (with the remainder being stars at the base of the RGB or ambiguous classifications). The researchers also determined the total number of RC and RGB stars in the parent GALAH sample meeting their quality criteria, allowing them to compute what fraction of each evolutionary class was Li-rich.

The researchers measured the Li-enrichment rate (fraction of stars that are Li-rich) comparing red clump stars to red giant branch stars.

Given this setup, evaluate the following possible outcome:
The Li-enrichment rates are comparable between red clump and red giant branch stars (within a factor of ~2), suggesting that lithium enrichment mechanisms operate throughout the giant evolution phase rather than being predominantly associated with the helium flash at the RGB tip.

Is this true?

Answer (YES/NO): NO